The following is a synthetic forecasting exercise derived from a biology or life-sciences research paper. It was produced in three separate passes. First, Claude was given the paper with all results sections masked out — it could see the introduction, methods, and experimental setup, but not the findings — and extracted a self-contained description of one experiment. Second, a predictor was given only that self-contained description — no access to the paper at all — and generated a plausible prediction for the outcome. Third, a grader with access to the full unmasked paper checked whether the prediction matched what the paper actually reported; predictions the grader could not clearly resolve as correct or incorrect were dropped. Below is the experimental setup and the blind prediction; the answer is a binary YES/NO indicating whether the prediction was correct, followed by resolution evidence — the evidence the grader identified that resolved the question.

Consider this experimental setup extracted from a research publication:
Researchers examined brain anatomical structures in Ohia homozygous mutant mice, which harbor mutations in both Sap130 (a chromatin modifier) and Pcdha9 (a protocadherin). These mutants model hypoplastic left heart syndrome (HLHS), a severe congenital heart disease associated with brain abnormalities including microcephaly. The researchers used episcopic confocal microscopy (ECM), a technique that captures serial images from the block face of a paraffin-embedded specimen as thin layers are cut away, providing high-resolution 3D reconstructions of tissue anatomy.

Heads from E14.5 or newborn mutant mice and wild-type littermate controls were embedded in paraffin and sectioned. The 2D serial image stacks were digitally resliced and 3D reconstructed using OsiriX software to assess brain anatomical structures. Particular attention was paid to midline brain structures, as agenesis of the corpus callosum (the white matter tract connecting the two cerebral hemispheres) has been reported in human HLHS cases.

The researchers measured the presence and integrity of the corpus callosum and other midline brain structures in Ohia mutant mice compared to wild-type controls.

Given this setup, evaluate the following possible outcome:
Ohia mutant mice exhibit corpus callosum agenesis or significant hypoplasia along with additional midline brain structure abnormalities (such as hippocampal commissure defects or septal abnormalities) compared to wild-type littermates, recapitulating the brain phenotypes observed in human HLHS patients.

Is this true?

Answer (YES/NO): YES